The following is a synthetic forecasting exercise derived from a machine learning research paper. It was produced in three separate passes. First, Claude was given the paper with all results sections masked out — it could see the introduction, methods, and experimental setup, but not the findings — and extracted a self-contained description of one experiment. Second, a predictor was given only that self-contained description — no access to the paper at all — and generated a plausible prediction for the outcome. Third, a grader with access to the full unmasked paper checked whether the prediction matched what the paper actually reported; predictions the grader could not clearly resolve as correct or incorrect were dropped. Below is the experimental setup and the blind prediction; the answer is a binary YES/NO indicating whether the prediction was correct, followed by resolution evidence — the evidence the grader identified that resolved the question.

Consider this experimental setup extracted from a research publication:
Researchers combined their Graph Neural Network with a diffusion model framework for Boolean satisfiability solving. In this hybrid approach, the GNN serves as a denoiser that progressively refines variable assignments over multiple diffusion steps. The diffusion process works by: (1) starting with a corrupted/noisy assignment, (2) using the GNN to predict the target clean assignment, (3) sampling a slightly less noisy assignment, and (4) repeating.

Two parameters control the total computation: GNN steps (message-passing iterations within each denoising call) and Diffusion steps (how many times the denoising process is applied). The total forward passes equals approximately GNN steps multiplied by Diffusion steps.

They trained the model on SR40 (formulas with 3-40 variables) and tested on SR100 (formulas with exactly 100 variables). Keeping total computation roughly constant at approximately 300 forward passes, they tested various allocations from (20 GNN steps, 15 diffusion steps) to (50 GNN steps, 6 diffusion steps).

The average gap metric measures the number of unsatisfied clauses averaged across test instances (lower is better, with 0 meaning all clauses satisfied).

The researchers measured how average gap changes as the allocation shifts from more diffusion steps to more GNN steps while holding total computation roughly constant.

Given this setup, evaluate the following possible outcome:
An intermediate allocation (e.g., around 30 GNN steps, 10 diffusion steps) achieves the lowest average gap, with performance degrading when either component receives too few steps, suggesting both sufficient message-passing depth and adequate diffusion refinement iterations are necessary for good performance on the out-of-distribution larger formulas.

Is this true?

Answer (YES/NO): NO